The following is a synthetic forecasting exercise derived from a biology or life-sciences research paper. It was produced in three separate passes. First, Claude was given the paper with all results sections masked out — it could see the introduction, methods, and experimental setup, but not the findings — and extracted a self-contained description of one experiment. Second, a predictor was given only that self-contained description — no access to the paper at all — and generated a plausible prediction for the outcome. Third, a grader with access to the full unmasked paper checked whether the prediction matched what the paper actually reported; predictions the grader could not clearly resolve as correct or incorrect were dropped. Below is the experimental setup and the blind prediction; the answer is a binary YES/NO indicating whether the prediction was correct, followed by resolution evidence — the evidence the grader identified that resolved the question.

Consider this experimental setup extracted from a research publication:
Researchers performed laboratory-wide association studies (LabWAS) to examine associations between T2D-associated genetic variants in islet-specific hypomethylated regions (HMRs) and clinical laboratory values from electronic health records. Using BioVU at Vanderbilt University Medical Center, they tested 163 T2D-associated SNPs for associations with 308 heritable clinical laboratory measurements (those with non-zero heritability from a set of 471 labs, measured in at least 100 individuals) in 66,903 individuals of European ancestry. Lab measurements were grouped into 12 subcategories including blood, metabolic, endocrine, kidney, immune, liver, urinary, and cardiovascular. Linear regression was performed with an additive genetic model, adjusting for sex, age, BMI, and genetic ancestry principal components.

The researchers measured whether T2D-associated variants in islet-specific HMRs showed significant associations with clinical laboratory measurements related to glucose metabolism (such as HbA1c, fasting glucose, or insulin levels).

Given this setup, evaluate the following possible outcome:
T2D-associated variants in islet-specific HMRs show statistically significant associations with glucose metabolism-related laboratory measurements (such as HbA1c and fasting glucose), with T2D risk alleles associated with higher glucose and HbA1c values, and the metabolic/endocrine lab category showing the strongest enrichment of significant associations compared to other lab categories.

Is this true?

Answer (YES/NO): YES